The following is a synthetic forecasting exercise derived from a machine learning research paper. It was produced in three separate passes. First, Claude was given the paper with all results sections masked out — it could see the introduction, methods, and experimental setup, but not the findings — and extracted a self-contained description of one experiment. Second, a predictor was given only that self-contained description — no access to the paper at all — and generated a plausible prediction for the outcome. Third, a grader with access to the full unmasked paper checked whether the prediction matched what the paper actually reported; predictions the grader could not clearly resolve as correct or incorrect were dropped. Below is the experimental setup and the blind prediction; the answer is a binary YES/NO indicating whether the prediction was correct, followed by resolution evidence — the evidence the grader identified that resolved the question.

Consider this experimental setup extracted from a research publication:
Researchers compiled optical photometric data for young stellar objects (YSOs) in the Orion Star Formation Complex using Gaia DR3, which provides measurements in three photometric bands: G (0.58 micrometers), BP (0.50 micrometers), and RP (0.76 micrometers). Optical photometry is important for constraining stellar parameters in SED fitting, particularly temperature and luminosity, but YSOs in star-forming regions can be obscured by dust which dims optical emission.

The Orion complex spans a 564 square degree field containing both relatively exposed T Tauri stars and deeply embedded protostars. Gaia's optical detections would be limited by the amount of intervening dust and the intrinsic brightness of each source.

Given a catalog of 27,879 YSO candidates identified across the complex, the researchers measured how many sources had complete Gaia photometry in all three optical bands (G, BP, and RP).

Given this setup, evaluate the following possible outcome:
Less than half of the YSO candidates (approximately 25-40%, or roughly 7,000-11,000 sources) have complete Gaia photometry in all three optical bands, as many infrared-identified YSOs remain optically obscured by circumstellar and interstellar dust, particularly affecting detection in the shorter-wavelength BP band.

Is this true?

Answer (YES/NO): NO